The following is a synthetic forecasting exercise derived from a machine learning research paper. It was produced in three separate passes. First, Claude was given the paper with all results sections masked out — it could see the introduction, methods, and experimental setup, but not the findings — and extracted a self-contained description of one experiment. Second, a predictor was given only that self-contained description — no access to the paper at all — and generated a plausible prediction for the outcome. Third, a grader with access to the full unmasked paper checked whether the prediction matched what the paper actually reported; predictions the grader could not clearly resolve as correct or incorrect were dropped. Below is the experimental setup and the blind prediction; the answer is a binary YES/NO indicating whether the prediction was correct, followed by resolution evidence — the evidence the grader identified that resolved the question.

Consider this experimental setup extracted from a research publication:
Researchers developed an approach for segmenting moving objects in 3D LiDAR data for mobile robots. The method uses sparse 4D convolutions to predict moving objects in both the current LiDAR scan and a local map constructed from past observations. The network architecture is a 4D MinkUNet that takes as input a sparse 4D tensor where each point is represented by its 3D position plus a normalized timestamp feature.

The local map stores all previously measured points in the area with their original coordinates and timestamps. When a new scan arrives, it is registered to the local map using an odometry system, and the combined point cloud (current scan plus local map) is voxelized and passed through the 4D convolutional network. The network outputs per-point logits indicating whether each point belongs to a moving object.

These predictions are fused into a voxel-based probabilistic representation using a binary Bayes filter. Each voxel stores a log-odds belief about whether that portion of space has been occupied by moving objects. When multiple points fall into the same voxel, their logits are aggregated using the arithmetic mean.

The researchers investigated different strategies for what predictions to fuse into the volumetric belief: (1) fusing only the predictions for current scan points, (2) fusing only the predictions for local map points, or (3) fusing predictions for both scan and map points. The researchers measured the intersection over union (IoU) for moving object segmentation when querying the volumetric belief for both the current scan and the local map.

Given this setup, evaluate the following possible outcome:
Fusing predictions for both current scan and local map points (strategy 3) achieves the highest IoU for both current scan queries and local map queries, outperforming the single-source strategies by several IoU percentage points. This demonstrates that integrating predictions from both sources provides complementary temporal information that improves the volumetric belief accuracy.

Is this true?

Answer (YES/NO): NO